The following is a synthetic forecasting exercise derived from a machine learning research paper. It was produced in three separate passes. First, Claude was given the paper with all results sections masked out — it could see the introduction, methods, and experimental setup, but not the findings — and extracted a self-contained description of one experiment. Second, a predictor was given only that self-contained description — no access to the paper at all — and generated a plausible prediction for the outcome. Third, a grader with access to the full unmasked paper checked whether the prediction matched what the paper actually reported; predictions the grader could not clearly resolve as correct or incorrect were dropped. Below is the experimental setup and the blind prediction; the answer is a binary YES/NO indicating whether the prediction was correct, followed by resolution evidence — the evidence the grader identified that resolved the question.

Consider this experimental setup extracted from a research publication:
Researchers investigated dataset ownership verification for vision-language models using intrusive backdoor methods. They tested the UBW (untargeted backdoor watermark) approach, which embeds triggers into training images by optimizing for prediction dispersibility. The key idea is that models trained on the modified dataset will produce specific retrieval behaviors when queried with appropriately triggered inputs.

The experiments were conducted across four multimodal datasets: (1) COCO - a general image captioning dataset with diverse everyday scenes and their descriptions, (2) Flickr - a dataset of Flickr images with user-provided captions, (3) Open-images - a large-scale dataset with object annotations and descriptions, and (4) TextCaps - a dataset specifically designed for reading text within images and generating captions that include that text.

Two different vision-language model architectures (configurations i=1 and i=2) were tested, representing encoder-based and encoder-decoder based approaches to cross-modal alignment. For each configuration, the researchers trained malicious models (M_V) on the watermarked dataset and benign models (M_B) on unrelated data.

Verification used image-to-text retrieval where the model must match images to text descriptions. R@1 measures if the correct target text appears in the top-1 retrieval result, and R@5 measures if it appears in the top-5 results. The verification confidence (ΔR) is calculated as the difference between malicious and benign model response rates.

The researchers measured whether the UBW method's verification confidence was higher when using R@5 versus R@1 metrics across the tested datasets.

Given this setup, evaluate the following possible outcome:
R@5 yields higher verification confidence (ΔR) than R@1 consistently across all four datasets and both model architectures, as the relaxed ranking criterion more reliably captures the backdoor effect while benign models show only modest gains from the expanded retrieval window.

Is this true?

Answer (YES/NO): NO